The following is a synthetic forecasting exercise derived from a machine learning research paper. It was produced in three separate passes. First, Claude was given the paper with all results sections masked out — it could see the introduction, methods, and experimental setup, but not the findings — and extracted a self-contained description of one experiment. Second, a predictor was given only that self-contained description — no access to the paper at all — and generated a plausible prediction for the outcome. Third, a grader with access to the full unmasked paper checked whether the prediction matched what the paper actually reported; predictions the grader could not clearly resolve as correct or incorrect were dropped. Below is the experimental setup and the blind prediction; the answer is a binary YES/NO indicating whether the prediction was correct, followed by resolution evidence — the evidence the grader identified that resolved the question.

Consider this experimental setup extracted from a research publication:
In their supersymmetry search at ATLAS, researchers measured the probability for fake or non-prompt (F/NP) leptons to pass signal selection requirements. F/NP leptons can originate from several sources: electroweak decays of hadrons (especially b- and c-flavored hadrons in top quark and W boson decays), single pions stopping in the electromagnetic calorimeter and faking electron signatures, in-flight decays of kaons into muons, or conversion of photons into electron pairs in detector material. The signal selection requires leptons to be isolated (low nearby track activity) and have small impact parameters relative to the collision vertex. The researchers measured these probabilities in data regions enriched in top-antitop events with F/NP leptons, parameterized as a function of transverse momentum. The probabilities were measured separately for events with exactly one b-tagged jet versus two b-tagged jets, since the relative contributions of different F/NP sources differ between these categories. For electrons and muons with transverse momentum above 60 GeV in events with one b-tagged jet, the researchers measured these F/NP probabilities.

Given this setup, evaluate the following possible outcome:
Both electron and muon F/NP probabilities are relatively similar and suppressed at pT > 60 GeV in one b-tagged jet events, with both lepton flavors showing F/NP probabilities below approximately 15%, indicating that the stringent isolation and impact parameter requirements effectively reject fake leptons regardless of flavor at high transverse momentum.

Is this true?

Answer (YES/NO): NO